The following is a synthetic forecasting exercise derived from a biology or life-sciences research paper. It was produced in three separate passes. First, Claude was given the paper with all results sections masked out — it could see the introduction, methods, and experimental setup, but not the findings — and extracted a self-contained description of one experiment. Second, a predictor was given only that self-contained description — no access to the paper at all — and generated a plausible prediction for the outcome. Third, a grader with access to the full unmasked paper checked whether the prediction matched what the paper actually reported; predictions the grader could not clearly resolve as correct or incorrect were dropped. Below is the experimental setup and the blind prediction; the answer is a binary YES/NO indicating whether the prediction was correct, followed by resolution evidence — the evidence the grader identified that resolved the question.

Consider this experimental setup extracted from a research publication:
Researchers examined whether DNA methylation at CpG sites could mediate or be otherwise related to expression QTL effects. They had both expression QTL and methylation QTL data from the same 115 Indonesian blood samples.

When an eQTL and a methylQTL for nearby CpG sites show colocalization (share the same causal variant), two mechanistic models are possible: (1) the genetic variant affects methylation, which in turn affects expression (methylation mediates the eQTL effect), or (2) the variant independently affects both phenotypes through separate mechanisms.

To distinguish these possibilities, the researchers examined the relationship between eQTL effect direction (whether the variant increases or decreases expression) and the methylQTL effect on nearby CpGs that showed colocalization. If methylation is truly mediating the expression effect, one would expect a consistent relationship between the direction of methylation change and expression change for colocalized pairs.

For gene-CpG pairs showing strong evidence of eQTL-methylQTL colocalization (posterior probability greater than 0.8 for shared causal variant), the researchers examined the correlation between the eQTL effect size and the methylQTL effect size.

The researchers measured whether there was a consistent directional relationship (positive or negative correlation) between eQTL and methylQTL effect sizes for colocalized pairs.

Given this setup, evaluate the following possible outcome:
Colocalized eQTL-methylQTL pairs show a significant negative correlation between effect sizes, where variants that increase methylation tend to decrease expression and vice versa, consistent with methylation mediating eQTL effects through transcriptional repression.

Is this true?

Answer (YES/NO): NO